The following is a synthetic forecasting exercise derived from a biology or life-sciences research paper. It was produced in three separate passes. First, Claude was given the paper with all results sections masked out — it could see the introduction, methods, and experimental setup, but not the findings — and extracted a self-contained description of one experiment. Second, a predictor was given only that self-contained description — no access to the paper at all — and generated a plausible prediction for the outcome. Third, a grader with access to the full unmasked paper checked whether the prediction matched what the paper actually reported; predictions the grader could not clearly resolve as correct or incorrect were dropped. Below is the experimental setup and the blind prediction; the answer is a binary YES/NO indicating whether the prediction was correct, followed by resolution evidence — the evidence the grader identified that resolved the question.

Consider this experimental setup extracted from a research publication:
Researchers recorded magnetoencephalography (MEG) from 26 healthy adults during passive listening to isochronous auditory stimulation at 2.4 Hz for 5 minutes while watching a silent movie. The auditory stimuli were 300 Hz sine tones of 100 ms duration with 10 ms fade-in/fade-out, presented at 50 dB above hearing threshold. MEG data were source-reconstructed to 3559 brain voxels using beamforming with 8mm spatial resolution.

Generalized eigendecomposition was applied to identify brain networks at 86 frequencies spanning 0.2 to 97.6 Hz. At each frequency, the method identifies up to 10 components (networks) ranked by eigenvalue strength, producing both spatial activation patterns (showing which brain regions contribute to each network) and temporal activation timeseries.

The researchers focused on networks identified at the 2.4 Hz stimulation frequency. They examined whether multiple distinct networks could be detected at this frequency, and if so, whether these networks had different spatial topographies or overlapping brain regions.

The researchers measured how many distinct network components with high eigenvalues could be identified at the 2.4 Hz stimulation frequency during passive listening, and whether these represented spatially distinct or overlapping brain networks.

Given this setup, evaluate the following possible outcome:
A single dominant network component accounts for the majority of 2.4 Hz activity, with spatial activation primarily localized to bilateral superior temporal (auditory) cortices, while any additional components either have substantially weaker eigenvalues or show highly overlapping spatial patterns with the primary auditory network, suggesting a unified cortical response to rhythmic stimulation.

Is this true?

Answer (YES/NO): NO